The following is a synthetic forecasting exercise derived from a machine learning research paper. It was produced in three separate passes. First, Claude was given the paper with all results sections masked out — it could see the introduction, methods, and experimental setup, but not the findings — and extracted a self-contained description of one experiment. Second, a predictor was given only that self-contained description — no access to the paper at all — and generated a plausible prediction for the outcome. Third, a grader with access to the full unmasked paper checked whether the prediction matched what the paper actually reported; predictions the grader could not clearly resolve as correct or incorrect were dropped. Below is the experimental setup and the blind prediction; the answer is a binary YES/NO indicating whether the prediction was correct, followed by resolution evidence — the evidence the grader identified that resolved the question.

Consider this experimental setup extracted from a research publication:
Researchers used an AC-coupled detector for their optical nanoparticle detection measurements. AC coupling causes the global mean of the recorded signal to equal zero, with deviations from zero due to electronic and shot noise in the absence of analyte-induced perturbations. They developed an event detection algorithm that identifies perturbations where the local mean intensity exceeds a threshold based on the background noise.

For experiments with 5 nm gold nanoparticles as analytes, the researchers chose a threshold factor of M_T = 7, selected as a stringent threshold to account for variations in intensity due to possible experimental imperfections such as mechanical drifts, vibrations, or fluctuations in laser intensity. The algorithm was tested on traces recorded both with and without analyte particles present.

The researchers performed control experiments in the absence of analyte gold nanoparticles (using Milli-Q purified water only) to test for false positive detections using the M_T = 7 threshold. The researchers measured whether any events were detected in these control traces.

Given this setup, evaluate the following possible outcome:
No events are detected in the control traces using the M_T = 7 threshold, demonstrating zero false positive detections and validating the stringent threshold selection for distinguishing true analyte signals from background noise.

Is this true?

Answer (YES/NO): NO